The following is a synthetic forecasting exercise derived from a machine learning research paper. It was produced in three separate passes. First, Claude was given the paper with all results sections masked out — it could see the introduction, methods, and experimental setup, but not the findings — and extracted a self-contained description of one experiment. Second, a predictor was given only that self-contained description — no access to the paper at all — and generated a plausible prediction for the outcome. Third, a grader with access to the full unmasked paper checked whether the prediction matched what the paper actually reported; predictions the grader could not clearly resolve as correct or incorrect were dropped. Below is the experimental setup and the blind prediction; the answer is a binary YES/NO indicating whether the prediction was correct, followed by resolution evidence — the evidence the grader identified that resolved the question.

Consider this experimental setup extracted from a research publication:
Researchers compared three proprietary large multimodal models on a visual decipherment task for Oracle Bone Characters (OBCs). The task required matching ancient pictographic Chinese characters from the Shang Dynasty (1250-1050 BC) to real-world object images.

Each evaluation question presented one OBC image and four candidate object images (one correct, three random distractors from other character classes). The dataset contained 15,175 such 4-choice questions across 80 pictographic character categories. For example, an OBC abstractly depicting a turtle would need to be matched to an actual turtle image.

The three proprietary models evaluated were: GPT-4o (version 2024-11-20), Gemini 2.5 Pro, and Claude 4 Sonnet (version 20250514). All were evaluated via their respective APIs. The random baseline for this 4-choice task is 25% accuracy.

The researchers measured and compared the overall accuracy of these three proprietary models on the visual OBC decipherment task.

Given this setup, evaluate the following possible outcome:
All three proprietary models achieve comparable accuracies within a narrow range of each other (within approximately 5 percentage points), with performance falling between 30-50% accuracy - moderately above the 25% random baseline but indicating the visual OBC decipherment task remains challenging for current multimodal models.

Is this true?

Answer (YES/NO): NO